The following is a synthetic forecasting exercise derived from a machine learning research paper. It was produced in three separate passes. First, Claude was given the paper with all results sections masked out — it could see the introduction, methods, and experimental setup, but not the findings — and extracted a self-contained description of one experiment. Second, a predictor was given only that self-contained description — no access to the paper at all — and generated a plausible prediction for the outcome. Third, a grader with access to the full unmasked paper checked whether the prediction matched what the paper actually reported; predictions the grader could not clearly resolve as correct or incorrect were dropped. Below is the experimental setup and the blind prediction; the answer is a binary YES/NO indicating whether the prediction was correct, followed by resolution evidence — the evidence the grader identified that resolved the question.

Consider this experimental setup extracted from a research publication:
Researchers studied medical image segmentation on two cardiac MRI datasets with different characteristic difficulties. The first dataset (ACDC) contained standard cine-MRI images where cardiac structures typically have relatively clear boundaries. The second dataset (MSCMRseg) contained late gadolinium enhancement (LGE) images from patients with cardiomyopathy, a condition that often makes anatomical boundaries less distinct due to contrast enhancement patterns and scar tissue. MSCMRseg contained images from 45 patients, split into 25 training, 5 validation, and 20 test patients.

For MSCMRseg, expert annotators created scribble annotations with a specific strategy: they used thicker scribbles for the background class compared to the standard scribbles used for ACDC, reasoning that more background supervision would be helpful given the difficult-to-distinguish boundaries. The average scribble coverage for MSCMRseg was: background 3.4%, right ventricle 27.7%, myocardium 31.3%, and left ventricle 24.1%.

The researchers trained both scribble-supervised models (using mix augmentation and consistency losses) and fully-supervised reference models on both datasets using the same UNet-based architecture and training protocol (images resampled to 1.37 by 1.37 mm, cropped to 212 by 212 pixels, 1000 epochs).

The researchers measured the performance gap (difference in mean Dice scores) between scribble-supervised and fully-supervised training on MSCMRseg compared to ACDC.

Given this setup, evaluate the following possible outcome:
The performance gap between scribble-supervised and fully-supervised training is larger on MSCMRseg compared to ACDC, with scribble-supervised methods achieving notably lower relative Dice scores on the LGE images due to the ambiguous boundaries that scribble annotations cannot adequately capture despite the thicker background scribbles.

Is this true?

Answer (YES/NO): NO